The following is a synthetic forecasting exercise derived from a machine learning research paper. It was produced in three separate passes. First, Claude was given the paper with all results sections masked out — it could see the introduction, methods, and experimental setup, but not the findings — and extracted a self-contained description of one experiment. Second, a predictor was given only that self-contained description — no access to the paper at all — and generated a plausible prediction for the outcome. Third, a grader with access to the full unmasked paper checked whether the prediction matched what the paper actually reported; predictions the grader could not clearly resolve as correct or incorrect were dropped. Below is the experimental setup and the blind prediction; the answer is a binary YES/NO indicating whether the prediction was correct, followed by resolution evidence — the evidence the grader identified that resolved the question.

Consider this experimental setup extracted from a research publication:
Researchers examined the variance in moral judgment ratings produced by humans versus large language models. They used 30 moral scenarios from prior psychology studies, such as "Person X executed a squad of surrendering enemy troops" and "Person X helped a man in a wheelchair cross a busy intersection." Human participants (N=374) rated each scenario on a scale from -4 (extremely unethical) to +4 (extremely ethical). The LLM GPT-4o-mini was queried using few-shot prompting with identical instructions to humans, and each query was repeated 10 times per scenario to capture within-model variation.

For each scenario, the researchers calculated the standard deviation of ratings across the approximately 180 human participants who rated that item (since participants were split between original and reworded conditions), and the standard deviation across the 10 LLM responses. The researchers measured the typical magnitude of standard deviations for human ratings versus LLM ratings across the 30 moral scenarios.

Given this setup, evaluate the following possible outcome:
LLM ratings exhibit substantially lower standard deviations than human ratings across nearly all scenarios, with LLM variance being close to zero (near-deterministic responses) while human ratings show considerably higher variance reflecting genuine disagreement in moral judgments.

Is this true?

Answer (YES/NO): YES